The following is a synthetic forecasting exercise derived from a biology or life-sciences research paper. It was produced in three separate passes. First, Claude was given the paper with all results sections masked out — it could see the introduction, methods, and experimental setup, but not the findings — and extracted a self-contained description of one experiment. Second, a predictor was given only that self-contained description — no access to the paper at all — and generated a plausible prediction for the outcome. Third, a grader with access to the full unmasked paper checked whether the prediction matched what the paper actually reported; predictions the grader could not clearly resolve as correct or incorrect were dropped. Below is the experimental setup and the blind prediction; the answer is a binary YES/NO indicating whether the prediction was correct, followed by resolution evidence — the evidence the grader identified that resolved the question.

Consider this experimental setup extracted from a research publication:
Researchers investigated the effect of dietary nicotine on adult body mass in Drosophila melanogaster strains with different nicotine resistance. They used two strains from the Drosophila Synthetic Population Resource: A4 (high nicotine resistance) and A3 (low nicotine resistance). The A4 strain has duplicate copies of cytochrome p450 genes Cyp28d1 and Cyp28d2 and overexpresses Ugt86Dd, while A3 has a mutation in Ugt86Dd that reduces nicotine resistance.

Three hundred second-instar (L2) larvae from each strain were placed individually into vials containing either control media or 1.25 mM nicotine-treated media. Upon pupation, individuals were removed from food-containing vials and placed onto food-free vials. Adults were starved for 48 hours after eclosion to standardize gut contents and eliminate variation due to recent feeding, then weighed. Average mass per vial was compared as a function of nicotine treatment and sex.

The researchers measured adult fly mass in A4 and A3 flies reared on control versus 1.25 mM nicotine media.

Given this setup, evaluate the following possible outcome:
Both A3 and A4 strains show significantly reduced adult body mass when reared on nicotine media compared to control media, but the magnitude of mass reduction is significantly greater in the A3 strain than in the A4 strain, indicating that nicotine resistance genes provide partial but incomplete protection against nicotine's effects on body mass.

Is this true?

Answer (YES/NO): NO